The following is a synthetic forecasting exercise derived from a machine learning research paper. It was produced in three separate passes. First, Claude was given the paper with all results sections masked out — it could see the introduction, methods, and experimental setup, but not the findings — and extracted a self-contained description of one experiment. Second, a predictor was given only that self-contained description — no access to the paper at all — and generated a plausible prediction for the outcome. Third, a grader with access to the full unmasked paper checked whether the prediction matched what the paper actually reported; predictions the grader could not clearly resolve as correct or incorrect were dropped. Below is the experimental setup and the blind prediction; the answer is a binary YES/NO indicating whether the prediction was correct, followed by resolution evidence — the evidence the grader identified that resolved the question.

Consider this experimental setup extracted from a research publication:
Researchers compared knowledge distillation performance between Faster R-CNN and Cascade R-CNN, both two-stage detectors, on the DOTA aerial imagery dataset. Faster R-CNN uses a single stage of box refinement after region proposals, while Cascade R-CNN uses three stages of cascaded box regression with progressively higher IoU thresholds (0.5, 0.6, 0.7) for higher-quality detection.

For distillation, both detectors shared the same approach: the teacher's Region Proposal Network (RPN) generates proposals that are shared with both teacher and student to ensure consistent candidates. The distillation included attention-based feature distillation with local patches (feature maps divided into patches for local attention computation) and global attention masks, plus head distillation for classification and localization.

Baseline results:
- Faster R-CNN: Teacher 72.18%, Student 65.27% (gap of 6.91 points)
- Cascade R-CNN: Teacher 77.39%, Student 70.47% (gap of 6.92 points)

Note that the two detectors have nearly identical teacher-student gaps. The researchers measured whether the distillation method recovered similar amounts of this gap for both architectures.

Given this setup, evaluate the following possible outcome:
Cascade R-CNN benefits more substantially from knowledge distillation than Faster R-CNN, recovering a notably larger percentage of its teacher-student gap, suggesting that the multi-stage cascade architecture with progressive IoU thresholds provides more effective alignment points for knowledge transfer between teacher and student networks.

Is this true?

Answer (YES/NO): YES